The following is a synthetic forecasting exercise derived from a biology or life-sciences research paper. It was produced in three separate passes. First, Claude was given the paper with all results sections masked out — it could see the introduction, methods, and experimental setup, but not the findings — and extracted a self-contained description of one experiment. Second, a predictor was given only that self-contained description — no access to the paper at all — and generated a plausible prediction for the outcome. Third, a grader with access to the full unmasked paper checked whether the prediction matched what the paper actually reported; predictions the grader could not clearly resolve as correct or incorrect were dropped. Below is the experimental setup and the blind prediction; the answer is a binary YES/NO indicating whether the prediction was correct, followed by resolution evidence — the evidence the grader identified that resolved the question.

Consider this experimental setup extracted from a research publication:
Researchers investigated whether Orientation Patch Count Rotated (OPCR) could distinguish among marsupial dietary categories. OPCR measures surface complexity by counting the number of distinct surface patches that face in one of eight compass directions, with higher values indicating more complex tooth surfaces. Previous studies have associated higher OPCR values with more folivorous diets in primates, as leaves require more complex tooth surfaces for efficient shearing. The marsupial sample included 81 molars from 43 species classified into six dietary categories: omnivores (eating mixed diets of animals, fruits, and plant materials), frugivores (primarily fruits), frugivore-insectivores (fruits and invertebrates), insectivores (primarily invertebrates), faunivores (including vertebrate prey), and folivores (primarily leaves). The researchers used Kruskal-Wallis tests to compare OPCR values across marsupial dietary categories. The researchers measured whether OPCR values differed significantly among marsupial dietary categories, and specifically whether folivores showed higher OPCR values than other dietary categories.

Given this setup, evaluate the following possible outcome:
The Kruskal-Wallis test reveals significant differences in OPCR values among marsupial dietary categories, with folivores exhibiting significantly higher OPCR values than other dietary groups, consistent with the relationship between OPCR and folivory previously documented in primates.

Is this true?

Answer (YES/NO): NO